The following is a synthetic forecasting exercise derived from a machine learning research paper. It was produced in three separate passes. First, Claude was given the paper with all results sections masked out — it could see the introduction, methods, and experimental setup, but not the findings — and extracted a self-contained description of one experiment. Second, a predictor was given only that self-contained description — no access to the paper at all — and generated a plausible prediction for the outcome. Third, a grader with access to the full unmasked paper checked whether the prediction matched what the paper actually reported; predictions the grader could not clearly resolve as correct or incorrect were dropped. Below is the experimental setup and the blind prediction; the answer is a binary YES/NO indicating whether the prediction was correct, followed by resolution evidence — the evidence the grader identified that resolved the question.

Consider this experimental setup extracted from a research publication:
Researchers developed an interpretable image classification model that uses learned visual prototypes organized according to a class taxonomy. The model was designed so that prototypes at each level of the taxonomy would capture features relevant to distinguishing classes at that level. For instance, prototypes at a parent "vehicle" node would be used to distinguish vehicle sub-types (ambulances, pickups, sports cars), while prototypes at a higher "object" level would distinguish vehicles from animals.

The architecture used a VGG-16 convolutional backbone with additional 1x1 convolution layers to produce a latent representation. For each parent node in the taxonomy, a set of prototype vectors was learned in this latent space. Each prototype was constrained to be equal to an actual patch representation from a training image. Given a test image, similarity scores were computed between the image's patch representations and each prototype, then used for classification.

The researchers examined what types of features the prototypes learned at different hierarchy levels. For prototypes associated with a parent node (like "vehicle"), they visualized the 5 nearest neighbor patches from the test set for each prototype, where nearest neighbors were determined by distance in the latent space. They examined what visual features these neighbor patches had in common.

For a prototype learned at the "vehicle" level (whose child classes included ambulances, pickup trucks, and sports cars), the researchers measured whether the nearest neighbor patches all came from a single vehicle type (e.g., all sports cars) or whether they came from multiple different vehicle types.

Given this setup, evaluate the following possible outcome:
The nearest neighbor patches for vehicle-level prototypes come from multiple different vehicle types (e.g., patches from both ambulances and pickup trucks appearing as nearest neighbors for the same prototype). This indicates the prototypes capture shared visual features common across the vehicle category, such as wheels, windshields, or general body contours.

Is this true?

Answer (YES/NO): YES